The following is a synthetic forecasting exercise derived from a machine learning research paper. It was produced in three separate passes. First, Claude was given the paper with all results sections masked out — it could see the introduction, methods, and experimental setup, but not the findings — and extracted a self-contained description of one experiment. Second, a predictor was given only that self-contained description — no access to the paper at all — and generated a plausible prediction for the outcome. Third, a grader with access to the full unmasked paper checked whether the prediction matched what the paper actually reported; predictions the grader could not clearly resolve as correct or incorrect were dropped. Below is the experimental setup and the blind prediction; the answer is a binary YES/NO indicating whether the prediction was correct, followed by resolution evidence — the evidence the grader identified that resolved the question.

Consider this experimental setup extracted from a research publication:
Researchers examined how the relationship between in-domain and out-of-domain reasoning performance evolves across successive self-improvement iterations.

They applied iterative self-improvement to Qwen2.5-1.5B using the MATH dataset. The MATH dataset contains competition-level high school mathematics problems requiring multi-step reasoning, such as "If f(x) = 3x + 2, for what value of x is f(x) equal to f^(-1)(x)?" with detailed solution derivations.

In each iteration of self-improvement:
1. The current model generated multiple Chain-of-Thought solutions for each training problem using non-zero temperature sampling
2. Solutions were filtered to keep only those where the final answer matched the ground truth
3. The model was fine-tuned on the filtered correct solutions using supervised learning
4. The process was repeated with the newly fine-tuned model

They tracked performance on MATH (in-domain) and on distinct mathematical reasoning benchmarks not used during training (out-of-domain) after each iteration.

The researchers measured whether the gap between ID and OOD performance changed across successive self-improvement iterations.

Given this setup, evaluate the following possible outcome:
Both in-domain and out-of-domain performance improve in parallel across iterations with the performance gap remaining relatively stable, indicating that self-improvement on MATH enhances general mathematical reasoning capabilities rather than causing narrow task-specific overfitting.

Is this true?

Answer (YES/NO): NO